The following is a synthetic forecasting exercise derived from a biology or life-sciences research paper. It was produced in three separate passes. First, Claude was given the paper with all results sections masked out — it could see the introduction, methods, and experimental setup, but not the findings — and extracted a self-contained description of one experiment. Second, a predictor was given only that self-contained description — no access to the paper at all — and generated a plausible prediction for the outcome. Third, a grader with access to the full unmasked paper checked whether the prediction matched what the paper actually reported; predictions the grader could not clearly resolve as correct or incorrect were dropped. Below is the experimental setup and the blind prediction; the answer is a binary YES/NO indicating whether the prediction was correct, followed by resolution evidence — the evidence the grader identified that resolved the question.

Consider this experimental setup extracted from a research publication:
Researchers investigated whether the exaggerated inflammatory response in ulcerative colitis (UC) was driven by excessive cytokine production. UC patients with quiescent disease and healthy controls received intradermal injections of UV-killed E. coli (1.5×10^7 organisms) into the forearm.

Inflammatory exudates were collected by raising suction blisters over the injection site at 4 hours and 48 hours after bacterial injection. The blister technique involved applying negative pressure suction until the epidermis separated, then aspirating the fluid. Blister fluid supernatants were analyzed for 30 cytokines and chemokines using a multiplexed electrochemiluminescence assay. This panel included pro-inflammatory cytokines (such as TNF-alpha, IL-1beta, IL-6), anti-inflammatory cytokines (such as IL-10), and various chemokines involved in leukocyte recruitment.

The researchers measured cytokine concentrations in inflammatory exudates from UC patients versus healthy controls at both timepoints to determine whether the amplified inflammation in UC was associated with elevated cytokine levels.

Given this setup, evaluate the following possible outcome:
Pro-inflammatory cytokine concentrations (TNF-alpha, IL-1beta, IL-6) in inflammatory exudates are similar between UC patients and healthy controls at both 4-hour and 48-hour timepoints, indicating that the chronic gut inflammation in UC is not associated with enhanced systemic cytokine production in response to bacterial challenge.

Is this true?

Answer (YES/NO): YES